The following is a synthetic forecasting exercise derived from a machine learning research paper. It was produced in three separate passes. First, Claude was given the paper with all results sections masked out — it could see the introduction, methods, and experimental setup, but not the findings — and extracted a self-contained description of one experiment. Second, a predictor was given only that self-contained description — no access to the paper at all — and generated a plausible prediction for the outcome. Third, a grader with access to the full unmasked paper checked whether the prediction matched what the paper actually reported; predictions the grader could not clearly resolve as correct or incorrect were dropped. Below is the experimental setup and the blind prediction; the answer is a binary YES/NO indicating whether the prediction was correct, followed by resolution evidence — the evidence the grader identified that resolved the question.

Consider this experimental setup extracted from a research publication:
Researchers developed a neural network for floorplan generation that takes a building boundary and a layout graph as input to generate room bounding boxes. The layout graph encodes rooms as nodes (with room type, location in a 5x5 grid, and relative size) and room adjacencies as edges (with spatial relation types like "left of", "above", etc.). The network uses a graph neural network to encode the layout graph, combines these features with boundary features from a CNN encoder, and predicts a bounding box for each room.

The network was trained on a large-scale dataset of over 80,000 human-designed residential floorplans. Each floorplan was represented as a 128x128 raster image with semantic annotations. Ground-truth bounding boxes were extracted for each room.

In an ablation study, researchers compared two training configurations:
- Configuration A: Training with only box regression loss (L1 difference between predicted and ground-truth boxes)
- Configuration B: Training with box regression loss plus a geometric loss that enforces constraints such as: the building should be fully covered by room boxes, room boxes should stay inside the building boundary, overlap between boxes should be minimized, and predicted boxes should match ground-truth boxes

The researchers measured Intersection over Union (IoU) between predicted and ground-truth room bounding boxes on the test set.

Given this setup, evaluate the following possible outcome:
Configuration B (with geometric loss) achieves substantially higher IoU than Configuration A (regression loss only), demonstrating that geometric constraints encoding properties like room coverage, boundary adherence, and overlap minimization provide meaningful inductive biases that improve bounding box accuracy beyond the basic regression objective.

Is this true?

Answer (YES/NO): NO